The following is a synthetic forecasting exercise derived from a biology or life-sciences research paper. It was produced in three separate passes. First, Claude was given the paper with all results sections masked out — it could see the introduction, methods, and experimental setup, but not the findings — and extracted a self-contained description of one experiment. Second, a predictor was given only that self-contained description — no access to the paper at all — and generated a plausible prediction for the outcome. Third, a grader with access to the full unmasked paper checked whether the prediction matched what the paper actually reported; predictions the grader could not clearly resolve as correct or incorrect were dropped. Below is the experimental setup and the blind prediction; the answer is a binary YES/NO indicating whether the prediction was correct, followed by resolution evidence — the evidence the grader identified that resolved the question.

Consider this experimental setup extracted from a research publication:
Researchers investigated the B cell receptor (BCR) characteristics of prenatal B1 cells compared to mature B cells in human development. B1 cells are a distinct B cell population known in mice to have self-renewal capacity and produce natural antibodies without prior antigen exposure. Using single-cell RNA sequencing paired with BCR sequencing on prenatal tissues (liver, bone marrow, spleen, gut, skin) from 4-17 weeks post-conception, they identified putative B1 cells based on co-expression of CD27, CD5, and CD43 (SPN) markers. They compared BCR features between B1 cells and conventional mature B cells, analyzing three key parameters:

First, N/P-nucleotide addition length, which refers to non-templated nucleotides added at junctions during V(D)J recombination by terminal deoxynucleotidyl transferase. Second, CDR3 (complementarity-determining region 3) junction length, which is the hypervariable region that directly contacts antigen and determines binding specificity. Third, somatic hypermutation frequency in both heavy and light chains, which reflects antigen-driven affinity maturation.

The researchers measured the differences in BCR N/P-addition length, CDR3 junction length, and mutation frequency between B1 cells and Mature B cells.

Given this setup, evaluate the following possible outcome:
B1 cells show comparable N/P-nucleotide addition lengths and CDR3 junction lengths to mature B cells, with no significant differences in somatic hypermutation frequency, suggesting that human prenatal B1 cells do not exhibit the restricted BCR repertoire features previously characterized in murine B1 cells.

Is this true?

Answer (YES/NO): NO